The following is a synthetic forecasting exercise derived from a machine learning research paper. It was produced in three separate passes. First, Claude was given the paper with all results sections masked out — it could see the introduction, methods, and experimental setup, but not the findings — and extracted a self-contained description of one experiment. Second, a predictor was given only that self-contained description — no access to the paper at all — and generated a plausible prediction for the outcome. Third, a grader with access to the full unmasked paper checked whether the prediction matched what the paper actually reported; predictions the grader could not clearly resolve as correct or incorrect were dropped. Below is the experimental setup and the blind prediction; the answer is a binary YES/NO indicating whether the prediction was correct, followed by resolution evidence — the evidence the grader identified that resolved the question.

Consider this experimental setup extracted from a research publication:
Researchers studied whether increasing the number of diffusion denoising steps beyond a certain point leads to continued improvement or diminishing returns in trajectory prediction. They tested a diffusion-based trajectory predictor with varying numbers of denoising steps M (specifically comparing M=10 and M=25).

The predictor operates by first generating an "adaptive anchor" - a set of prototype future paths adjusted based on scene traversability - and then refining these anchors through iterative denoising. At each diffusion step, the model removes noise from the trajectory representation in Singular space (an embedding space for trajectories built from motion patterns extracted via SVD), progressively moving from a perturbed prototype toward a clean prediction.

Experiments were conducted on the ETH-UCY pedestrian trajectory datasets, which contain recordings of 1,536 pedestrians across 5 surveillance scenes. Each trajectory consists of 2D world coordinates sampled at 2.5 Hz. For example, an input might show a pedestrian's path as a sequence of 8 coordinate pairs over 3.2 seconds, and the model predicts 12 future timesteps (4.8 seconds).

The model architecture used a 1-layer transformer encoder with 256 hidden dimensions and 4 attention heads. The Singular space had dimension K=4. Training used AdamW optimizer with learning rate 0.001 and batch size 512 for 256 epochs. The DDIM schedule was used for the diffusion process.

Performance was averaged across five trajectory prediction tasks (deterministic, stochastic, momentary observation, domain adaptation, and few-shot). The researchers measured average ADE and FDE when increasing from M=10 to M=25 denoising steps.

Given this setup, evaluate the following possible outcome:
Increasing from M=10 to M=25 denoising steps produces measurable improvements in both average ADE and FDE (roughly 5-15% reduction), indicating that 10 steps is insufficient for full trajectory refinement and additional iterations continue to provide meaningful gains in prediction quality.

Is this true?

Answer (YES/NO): NO